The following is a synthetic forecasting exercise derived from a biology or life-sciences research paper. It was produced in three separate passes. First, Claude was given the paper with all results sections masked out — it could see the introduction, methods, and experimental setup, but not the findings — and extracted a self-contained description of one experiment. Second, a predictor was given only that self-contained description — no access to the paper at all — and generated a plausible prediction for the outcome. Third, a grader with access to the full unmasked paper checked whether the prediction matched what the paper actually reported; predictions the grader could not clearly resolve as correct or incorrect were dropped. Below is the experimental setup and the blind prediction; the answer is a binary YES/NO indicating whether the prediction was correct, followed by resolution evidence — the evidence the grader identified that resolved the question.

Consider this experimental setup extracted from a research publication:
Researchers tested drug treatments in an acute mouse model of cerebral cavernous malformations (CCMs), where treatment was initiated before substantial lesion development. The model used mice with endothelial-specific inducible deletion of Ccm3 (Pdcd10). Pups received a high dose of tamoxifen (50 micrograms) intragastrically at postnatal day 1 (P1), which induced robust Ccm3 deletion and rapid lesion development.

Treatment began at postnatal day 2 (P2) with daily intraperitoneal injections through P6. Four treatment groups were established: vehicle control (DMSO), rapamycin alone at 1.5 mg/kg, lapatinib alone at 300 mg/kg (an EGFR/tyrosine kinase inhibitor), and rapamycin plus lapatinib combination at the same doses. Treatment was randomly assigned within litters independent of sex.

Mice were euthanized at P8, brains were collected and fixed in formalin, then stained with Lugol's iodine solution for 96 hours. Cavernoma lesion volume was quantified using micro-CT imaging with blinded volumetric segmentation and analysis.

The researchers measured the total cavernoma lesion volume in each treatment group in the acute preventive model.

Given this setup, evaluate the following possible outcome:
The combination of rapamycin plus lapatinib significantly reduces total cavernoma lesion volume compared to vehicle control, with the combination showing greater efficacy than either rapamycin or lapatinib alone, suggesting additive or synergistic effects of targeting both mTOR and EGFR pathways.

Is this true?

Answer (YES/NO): NO